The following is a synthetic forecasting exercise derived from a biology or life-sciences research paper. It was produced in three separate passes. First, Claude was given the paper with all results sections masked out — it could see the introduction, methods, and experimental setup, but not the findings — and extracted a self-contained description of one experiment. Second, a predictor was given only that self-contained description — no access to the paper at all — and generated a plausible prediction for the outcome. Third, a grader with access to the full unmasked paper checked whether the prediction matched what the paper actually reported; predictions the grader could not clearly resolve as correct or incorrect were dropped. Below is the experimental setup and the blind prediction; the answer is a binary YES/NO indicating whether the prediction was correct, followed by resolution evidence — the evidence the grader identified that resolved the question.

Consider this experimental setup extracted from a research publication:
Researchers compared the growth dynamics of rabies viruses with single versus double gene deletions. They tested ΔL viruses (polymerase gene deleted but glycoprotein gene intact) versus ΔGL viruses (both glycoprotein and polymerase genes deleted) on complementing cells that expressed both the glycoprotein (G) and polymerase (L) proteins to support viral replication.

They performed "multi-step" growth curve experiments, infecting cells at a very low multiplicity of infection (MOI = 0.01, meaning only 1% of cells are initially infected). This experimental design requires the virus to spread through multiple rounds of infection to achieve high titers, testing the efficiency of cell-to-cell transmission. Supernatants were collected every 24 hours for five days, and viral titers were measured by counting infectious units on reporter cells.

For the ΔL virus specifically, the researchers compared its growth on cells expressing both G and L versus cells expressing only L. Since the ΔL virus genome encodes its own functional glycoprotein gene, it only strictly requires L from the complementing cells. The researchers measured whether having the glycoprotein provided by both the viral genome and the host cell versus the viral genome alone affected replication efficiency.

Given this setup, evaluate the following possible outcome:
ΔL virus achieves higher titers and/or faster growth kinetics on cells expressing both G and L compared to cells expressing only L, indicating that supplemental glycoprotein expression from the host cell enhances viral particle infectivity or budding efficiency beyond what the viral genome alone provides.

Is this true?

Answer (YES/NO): NO